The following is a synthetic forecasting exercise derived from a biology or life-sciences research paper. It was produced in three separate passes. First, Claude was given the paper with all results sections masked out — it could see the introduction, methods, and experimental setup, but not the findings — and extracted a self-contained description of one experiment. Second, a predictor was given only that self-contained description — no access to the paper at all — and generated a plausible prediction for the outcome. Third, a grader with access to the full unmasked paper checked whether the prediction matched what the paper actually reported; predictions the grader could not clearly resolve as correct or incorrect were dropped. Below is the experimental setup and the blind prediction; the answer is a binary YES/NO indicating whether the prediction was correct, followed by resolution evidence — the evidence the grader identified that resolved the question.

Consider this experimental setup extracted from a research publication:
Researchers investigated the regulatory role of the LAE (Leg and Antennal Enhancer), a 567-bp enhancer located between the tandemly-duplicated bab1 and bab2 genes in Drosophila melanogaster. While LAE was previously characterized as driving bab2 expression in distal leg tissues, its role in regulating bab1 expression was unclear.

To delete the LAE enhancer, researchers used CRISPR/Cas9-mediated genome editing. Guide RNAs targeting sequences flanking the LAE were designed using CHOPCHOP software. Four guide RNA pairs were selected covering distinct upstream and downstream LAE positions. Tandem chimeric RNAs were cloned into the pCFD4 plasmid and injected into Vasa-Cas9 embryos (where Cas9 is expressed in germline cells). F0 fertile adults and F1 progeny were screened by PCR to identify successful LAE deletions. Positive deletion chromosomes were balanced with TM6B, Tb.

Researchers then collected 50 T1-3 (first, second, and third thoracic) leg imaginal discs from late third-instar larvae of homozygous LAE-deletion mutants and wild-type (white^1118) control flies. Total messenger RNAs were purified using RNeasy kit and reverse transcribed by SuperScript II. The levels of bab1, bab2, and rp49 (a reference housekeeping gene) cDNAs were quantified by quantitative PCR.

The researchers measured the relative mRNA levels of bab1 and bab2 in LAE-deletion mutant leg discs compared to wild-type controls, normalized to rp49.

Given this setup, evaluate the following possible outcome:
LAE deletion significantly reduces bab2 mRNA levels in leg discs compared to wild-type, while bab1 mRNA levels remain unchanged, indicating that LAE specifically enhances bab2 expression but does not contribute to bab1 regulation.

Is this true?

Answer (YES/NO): NO